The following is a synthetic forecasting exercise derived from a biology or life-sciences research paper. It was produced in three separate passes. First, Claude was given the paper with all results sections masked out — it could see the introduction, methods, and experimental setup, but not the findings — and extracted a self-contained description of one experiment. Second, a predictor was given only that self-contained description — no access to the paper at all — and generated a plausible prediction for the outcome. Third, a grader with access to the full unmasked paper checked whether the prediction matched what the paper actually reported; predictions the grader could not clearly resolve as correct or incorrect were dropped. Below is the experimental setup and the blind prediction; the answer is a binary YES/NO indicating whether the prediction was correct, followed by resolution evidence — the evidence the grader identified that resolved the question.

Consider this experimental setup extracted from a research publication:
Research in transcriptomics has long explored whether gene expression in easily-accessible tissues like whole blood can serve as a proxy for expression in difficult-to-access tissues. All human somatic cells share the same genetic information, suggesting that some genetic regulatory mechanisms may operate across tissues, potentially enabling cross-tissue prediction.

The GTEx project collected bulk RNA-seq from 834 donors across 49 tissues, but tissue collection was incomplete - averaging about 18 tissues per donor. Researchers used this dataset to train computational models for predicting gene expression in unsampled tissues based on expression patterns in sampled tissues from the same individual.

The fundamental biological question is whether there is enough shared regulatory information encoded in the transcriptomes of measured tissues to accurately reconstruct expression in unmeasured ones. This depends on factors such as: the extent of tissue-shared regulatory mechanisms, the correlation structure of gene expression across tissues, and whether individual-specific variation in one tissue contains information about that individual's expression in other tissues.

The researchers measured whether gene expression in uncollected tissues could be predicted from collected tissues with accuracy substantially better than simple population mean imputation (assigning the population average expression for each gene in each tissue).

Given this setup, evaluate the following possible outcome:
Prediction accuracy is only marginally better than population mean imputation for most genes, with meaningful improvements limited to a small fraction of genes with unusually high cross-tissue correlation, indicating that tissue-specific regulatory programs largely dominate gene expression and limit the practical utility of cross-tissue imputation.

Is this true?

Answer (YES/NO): NO